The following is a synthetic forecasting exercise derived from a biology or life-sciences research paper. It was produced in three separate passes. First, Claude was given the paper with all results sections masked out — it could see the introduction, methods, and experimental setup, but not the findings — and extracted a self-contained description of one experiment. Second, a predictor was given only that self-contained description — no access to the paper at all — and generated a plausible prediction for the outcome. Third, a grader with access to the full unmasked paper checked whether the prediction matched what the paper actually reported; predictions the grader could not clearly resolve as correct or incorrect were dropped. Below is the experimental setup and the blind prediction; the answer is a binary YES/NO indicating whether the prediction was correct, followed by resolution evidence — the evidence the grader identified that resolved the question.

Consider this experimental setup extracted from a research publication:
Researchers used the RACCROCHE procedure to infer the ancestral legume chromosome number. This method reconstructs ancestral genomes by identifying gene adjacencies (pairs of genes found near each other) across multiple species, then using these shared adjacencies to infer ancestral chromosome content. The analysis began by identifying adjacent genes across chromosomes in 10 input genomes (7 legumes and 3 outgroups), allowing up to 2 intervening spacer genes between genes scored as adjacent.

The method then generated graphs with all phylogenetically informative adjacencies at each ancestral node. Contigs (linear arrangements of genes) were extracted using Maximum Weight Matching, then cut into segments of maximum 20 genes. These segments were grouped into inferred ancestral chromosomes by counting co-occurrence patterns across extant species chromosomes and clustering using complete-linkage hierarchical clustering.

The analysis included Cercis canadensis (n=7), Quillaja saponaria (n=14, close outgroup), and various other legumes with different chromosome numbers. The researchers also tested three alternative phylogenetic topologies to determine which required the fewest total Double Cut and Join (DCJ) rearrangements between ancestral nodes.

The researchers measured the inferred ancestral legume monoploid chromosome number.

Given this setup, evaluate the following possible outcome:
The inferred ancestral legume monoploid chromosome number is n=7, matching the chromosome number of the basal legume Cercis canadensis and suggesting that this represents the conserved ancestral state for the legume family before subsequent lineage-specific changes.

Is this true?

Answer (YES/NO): YES